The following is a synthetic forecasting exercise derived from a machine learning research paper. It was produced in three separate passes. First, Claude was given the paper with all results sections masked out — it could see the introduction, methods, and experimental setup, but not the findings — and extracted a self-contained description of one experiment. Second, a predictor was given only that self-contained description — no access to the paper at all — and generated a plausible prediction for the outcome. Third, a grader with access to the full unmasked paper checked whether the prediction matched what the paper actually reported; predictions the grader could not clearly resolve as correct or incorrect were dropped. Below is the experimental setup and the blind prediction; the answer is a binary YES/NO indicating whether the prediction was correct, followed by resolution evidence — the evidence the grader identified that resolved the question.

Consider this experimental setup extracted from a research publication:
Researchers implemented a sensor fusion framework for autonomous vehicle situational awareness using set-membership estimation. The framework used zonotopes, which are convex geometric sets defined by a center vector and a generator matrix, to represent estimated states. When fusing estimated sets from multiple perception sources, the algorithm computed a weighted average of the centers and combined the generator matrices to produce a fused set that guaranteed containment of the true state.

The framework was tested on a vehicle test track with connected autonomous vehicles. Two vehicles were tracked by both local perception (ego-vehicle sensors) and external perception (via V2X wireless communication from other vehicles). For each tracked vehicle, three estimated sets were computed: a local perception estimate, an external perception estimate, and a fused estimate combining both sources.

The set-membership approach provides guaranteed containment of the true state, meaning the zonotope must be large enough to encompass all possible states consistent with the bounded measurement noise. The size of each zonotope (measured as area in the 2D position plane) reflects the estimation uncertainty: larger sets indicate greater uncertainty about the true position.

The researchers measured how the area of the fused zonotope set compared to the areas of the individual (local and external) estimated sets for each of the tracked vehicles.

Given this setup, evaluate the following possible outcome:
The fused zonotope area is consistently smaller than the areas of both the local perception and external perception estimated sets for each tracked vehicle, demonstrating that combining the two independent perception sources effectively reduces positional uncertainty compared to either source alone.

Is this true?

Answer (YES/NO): NO